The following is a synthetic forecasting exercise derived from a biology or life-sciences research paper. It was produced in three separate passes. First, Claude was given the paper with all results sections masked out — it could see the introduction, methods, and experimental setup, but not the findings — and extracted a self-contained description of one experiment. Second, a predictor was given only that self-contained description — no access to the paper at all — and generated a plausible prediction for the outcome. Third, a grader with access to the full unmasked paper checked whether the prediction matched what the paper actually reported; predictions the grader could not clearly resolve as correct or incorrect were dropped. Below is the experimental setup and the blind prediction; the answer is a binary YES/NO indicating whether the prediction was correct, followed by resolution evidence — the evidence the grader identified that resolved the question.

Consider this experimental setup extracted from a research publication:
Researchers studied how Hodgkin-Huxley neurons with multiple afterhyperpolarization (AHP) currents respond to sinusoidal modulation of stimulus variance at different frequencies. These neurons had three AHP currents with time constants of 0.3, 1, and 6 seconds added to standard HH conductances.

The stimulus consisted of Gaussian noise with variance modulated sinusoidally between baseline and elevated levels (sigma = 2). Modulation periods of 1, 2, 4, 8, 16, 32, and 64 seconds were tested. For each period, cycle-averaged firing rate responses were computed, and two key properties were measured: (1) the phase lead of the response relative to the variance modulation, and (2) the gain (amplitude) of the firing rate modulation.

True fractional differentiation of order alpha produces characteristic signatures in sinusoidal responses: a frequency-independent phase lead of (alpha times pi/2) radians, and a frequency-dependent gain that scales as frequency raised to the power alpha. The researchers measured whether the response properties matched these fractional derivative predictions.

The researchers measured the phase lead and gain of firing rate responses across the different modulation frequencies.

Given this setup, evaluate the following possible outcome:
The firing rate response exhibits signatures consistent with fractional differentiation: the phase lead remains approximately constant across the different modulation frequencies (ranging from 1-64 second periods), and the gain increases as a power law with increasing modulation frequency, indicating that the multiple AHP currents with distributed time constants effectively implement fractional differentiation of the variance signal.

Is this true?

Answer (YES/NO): NO